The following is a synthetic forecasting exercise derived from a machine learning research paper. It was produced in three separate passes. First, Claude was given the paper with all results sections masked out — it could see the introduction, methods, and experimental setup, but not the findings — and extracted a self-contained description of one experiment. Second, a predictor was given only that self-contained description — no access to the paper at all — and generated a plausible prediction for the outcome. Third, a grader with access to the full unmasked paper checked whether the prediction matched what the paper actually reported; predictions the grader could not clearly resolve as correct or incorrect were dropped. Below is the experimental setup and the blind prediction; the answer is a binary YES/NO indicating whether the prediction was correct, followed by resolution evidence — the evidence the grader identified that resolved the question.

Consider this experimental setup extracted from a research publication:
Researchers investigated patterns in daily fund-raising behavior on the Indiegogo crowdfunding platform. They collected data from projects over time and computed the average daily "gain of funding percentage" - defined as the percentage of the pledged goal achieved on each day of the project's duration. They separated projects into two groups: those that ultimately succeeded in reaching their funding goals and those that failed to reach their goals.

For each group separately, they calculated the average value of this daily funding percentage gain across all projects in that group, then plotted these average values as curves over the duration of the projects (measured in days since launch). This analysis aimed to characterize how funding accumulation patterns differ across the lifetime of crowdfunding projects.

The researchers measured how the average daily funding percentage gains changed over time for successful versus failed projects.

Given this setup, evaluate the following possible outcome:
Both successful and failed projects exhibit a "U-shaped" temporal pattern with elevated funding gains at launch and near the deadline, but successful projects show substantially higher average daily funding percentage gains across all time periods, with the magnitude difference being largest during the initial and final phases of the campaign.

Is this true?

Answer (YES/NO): NO